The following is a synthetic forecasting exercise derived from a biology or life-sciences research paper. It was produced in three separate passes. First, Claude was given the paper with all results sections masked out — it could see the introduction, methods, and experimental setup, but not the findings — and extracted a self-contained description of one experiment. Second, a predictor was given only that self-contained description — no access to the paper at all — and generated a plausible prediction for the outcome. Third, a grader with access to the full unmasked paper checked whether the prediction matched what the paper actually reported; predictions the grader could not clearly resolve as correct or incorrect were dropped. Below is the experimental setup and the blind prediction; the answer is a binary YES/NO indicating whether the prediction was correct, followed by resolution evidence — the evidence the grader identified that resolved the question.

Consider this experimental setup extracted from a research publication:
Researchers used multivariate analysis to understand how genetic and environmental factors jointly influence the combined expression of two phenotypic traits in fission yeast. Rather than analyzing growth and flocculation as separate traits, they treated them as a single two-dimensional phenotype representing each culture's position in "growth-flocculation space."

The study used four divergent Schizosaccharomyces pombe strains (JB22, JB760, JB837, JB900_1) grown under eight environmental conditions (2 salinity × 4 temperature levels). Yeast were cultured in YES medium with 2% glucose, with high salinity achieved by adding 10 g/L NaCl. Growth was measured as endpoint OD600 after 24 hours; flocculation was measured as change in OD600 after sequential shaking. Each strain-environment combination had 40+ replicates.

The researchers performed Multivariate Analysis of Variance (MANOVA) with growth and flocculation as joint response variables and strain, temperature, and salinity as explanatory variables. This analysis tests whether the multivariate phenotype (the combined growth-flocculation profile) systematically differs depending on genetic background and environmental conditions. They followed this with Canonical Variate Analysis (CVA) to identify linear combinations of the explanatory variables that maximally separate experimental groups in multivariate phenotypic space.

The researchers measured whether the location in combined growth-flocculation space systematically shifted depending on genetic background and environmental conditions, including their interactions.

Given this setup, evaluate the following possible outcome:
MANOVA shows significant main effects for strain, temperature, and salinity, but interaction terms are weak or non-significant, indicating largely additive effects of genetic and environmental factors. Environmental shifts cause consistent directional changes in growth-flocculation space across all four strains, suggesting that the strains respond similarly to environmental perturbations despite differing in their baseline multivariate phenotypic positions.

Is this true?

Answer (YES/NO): NO